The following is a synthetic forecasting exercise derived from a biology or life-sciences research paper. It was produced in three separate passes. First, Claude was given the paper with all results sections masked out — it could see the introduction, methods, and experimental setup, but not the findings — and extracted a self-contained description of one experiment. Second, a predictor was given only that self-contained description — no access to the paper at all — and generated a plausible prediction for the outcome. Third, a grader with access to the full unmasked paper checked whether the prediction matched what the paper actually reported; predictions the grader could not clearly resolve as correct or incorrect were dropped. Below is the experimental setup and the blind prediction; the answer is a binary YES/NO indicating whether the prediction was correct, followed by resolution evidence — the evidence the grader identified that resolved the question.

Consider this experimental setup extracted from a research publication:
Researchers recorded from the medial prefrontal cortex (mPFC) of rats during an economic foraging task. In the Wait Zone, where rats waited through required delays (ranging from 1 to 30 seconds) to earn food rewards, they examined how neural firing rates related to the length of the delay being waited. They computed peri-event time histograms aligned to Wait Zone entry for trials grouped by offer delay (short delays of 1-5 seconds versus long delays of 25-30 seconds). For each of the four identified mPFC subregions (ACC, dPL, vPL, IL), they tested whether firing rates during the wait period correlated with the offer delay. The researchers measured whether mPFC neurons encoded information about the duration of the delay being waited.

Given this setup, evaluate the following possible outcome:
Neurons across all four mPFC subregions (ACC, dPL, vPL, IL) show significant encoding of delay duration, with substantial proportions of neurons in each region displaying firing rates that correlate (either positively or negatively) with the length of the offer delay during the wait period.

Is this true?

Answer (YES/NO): NO